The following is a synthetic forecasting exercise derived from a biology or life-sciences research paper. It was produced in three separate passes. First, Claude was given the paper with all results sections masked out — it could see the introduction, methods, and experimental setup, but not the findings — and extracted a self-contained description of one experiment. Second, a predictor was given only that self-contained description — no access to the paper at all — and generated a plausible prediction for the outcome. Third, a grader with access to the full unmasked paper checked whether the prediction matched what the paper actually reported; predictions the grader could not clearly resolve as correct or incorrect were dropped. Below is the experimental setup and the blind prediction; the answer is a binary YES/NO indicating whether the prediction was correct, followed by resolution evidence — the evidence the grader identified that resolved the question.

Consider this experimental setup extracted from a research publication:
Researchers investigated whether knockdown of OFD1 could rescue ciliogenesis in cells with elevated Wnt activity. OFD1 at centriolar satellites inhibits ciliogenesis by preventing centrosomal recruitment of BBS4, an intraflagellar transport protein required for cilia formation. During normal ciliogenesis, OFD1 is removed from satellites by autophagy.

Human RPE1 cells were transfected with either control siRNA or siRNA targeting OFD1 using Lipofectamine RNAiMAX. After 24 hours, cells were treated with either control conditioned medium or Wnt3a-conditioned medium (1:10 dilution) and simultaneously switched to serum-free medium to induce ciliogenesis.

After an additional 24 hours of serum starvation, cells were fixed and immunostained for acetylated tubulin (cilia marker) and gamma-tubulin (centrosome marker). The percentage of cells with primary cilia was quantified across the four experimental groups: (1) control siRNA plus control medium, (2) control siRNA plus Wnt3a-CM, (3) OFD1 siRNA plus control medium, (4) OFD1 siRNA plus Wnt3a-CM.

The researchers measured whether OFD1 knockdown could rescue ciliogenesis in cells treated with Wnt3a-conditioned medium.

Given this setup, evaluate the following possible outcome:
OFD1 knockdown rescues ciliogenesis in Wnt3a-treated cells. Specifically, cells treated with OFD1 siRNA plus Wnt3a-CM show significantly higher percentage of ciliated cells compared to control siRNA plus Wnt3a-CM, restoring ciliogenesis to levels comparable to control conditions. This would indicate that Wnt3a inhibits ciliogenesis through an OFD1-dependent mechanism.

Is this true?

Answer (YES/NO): YES